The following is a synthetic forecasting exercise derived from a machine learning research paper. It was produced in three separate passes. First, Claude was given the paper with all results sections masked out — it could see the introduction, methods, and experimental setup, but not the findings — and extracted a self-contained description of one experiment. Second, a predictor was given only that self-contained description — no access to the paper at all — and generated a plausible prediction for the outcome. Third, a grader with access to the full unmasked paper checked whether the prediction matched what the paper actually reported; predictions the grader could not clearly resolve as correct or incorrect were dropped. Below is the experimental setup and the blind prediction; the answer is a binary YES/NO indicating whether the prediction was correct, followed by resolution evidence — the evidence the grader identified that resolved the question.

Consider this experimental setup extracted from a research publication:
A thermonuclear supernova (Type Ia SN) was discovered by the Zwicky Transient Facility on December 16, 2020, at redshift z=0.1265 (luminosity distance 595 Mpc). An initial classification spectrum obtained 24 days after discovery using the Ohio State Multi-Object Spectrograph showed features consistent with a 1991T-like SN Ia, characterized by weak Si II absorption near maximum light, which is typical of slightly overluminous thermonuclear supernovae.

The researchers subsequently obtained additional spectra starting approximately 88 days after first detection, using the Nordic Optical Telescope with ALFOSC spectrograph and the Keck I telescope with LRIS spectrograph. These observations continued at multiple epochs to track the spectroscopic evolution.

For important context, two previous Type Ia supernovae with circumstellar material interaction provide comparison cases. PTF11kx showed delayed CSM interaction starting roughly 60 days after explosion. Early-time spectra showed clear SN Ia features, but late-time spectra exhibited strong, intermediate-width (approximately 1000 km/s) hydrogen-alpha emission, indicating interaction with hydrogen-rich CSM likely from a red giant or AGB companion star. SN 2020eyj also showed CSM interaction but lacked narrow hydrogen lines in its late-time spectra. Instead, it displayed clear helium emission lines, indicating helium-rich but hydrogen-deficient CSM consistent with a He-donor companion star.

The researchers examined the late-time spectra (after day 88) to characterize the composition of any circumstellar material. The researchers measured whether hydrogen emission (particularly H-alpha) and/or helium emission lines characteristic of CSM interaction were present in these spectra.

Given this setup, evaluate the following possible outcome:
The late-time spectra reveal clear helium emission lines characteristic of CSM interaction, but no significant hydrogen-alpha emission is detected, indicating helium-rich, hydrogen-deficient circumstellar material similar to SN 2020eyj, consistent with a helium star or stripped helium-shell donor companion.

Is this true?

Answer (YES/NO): NO